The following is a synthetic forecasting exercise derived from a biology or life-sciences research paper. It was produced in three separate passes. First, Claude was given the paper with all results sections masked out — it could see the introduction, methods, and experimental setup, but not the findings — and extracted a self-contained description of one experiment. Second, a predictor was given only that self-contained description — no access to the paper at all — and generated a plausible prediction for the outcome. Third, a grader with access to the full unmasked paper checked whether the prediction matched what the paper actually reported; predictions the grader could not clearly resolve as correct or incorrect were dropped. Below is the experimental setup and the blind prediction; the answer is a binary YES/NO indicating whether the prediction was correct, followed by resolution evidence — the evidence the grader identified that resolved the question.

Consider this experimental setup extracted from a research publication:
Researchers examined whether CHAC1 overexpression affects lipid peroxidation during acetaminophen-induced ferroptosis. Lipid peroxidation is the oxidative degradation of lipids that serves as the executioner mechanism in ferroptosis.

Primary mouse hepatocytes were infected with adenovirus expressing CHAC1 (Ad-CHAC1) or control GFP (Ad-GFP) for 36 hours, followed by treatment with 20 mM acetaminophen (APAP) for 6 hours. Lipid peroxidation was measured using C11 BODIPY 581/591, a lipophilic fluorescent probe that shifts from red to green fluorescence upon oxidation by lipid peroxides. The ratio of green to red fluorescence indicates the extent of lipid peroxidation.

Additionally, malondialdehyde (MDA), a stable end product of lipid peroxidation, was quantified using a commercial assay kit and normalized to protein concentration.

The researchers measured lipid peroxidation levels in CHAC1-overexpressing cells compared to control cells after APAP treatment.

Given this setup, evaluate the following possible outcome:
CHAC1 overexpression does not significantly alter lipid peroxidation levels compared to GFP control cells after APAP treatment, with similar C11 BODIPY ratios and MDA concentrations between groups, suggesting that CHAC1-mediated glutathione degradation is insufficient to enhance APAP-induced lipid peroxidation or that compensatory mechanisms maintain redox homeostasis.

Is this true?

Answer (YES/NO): NO